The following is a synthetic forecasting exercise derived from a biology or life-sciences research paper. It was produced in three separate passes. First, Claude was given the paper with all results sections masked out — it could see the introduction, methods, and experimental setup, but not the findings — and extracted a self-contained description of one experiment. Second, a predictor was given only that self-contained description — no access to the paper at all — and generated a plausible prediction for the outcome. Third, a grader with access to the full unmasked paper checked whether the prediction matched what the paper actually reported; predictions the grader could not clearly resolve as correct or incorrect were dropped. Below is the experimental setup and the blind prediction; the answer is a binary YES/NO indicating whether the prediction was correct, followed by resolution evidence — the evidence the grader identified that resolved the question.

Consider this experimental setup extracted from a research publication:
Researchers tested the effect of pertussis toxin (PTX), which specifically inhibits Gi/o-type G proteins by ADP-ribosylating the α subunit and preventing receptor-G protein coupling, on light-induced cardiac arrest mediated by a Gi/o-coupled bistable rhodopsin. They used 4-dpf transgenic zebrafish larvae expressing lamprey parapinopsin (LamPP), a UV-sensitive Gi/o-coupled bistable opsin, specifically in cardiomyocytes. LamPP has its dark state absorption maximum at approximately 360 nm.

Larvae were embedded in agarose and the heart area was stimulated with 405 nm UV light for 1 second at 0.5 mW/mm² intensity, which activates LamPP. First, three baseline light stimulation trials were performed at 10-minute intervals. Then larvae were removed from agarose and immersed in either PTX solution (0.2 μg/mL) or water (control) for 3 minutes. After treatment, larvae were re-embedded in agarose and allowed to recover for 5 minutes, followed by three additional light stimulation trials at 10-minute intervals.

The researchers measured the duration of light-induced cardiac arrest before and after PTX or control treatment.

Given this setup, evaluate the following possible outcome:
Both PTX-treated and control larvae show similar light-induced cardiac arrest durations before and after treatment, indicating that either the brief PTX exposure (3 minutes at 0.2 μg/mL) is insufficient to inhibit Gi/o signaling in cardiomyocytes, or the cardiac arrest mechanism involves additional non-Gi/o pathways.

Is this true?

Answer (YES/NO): NO